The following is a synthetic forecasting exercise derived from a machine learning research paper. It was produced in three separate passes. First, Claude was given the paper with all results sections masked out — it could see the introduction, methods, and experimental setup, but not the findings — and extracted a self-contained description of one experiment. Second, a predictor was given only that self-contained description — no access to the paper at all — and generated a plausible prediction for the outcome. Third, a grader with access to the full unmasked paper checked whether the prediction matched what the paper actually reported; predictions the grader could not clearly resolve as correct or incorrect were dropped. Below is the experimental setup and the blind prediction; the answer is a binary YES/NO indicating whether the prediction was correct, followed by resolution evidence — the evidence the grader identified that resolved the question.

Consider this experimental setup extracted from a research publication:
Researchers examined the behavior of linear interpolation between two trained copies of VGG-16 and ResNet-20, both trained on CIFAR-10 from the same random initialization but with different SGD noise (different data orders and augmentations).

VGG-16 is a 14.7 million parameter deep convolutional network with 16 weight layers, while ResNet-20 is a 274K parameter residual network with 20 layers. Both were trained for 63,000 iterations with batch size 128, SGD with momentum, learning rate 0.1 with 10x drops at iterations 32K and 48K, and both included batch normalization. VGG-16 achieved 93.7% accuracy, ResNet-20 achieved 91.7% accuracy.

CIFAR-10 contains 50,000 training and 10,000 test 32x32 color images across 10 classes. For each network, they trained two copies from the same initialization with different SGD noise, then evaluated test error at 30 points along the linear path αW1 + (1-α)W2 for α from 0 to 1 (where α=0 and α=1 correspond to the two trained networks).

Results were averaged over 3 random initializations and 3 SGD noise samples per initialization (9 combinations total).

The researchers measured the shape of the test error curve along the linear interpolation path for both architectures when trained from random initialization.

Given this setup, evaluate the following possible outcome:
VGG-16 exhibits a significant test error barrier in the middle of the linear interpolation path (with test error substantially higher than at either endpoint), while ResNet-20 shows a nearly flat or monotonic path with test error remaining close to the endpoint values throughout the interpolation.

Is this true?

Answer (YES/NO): NO